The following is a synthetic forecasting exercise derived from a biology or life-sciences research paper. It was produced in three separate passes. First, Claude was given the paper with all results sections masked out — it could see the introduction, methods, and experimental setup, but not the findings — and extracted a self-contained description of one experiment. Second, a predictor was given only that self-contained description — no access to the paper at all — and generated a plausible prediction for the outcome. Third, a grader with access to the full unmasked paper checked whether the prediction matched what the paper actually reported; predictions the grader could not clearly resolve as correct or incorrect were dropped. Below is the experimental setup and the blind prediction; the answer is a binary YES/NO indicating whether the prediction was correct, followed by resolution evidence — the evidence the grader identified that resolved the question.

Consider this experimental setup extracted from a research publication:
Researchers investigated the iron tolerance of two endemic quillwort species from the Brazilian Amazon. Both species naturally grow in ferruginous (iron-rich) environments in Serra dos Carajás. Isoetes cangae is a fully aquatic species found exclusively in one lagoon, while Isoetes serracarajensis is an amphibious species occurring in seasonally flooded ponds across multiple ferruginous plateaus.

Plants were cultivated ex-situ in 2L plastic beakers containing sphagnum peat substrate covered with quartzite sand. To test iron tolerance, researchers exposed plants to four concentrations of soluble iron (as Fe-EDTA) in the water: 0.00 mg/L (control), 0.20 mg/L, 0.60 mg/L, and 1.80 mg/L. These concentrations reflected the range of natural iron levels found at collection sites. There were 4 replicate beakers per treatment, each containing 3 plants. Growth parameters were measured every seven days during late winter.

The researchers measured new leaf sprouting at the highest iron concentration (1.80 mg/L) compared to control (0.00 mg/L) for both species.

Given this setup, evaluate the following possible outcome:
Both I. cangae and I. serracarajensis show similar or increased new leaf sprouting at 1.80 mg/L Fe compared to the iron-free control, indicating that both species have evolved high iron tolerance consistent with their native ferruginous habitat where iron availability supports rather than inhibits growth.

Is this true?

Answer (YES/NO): YES